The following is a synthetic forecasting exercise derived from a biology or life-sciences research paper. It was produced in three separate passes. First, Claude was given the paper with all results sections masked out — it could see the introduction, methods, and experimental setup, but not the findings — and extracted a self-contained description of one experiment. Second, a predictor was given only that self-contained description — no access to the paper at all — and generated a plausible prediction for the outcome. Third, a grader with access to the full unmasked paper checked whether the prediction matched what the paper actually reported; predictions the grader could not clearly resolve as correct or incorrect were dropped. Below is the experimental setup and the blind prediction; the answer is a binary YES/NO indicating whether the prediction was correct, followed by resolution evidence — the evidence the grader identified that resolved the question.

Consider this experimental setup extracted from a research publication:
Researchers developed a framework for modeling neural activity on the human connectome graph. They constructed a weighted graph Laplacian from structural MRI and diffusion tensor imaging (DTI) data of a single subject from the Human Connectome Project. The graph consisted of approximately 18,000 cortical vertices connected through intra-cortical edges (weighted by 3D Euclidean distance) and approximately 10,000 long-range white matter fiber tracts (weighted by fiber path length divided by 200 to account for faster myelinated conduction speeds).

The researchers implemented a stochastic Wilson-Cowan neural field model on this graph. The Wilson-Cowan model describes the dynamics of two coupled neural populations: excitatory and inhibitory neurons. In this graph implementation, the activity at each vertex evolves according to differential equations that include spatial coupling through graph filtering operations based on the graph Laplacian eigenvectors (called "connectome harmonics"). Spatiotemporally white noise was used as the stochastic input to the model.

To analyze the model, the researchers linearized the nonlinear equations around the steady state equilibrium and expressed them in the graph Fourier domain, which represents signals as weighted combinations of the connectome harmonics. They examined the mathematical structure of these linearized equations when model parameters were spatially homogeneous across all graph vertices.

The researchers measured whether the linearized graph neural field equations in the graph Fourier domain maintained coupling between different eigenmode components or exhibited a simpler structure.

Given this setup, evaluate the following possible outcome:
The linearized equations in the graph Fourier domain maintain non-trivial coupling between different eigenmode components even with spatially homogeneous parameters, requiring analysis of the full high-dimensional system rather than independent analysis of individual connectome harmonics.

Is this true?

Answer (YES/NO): NO